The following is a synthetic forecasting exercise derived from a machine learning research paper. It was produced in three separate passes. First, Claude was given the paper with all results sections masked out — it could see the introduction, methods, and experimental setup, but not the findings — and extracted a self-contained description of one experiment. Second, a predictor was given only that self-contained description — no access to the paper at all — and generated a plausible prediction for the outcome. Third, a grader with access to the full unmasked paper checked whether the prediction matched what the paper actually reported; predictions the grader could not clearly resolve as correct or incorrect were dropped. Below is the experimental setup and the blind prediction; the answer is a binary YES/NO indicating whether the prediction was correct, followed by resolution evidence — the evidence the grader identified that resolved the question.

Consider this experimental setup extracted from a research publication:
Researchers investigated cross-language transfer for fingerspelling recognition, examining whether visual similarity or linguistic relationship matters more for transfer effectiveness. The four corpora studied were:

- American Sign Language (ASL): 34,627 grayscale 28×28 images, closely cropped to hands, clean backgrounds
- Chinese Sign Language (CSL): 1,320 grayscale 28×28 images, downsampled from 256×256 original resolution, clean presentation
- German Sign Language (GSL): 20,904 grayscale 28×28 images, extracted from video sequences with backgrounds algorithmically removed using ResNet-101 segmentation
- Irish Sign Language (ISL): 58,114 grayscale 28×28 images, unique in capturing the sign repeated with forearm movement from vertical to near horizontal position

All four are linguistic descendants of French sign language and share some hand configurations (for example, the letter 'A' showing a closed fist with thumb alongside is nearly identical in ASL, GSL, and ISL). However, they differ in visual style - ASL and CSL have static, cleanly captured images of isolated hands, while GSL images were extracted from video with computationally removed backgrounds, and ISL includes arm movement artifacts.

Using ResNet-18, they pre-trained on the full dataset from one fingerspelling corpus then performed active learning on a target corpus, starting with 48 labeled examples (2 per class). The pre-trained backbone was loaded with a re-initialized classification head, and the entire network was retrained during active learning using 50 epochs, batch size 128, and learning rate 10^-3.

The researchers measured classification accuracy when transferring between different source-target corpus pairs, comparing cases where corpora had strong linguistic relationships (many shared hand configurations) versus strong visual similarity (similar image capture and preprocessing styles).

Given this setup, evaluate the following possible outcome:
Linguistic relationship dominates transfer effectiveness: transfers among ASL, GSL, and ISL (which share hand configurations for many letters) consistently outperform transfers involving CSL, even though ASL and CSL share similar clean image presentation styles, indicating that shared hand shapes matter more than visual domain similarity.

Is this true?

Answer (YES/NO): NO